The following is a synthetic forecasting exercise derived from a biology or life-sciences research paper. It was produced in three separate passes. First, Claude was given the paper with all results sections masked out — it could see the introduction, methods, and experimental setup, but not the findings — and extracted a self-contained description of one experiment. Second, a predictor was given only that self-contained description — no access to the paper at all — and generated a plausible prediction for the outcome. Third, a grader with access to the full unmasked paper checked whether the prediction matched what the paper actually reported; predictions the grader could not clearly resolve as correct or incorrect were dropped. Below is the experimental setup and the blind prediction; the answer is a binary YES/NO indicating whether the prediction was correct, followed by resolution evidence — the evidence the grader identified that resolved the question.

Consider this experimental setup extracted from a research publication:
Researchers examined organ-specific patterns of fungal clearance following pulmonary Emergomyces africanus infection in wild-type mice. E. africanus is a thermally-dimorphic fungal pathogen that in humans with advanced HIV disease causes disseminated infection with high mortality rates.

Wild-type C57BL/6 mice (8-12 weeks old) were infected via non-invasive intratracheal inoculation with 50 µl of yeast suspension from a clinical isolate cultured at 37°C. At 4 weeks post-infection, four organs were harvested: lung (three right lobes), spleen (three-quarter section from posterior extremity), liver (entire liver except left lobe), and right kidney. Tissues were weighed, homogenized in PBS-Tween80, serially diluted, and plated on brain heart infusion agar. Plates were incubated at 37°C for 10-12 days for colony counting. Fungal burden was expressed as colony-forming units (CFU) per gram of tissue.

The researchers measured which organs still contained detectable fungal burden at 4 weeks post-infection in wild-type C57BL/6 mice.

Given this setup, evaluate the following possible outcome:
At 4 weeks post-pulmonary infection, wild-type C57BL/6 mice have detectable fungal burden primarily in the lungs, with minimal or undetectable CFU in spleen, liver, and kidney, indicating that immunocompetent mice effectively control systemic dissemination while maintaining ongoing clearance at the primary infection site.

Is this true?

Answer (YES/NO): NO